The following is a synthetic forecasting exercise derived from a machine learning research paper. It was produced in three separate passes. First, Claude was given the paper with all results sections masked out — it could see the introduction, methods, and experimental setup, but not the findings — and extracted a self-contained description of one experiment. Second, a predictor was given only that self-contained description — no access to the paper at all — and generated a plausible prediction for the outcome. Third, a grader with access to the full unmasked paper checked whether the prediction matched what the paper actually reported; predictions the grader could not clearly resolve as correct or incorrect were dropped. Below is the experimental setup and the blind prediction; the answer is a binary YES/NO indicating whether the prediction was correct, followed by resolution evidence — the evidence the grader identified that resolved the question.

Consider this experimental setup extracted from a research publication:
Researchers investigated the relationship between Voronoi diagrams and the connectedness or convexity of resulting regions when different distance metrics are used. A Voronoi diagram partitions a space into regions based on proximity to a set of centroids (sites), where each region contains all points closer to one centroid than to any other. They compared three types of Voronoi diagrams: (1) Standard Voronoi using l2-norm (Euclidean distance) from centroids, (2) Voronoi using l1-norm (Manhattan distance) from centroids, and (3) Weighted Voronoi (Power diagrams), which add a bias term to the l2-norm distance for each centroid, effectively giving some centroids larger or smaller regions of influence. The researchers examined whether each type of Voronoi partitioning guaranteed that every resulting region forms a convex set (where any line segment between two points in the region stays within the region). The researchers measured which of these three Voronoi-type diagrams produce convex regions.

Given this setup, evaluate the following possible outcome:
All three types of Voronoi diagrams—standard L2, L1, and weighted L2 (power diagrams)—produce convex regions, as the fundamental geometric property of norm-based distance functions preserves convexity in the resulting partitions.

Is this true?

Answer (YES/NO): NO